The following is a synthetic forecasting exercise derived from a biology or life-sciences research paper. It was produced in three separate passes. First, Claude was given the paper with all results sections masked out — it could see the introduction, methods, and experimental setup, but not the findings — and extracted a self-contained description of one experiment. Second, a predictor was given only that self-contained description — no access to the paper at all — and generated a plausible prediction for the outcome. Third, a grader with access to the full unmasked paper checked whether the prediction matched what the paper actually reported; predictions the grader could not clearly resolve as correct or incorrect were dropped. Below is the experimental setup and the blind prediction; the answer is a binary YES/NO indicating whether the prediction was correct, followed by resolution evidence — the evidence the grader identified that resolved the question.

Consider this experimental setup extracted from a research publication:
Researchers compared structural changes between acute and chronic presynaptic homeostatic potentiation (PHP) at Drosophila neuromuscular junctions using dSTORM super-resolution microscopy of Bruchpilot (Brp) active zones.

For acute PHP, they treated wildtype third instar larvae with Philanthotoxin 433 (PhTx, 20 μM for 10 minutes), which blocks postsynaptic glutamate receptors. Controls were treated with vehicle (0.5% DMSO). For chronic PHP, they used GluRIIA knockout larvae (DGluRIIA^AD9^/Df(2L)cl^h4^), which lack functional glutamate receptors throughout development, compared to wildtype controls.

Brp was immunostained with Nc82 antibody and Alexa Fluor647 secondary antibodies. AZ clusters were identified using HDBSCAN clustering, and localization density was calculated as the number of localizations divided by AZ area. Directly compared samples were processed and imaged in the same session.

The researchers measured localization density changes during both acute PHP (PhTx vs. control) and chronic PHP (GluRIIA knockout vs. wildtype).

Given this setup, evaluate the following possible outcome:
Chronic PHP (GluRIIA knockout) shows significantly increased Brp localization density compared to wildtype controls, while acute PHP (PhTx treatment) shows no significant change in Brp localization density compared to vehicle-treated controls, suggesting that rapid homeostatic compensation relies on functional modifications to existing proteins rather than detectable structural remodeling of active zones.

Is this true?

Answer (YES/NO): NO